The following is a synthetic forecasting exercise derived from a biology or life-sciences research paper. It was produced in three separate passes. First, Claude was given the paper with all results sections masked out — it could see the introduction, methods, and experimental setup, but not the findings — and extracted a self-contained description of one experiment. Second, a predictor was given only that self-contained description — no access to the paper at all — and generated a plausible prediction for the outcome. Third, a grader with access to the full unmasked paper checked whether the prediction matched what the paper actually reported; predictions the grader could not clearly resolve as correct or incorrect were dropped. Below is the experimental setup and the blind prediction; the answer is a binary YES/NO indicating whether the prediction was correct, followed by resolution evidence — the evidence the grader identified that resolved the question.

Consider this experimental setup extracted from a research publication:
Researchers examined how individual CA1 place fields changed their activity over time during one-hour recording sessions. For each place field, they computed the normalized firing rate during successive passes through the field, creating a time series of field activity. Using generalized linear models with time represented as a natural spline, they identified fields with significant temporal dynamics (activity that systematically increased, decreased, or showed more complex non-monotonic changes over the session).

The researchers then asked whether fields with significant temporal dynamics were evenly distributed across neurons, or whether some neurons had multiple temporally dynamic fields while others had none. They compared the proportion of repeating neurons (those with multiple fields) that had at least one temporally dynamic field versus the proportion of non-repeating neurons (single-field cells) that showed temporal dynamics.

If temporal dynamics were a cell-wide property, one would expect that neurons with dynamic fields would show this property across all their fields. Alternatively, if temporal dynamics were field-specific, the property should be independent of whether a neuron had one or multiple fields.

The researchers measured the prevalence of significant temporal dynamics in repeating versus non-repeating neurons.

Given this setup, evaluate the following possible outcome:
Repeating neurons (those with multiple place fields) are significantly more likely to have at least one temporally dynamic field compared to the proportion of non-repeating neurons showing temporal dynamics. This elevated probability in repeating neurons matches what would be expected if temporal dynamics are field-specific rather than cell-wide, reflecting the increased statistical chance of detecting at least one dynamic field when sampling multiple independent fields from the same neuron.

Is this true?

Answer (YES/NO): NO